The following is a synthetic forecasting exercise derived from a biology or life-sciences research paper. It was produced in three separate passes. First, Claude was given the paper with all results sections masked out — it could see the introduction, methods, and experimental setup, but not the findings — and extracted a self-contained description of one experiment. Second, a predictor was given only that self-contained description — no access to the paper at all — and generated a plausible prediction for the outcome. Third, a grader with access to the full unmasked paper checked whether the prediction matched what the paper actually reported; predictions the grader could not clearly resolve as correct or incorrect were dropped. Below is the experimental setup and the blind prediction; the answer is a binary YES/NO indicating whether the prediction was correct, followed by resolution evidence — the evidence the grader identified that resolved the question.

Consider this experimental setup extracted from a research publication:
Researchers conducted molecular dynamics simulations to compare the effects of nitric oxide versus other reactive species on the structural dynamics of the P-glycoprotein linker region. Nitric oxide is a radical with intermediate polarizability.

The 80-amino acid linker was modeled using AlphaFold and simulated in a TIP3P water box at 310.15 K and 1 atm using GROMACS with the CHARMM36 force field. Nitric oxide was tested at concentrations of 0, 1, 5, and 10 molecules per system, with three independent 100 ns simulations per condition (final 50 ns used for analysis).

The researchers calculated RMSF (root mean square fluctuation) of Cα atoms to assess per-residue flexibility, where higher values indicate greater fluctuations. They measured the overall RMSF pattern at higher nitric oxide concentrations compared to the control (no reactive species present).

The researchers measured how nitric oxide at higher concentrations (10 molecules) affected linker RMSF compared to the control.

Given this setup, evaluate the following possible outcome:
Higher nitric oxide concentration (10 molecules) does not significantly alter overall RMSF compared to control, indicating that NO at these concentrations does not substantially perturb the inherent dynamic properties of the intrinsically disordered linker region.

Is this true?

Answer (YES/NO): NO